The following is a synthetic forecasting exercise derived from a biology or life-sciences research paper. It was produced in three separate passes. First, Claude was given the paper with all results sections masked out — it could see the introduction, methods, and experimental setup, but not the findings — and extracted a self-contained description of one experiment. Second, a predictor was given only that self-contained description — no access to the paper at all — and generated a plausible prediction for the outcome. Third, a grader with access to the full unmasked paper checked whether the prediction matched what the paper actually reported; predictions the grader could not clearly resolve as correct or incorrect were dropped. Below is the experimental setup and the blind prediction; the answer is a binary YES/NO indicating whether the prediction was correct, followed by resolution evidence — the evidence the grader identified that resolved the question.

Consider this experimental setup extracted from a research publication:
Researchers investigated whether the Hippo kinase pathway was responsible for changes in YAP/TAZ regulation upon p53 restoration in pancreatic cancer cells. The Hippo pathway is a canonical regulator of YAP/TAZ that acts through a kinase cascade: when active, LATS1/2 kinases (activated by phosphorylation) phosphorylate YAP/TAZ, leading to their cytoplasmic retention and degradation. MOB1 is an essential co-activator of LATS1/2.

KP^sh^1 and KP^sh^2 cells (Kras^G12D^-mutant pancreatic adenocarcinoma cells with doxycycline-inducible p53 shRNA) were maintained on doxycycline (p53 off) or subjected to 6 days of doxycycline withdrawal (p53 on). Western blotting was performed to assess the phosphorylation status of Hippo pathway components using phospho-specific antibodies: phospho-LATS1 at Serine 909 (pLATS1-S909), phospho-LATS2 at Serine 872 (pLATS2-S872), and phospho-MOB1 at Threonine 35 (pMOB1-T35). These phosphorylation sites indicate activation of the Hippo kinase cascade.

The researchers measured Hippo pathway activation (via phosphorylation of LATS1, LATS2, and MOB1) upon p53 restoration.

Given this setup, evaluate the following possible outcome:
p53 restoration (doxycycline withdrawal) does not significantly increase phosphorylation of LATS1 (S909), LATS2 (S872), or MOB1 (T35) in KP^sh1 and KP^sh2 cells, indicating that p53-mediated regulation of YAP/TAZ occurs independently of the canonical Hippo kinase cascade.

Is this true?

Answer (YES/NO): YES